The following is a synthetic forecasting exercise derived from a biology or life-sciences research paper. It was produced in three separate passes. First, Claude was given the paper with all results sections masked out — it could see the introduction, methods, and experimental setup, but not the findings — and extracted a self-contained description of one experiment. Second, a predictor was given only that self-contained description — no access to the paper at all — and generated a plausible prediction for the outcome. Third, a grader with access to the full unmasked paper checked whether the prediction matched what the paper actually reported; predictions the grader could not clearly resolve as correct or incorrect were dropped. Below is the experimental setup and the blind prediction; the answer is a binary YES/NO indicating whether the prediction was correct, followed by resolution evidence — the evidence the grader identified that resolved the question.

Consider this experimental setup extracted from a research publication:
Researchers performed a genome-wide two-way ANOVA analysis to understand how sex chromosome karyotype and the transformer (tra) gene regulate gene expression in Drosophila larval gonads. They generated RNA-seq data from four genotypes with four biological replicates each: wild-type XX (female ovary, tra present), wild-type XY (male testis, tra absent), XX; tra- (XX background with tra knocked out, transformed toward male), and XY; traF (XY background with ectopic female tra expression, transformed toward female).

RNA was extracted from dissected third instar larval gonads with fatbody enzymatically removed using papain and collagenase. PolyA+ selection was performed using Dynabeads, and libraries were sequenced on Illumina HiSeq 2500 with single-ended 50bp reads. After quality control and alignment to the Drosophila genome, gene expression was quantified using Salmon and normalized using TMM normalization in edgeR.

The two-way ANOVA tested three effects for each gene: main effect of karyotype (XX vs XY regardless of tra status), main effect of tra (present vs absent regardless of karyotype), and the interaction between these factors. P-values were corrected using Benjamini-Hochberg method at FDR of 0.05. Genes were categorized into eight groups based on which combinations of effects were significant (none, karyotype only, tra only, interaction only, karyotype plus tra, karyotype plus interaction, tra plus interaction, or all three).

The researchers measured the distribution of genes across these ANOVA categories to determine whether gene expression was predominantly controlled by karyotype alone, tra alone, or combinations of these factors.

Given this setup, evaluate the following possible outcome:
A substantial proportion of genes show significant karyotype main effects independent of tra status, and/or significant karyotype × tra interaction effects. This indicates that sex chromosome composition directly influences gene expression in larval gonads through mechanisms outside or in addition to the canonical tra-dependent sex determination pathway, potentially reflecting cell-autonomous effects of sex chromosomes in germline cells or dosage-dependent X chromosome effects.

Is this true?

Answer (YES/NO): YES